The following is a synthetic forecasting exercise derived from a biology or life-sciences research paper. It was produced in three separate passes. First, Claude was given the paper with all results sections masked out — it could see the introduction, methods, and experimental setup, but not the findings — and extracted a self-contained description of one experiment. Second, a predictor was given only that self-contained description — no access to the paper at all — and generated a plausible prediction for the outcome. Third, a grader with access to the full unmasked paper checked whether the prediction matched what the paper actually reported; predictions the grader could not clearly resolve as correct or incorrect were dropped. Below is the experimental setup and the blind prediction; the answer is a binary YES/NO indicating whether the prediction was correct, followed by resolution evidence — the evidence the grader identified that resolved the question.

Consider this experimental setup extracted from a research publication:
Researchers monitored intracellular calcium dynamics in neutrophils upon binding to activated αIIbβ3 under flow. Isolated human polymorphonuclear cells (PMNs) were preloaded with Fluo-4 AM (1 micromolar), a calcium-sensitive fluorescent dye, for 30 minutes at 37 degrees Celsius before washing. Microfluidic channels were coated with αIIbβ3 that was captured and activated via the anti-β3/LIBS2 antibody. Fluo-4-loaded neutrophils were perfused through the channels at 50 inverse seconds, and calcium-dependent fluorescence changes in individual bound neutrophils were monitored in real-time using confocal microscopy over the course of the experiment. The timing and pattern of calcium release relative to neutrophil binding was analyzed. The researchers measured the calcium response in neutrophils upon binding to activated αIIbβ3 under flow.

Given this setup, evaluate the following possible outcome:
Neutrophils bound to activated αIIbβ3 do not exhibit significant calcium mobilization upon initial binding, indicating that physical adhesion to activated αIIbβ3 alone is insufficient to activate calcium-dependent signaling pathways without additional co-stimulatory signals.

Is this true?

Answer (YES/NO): NO